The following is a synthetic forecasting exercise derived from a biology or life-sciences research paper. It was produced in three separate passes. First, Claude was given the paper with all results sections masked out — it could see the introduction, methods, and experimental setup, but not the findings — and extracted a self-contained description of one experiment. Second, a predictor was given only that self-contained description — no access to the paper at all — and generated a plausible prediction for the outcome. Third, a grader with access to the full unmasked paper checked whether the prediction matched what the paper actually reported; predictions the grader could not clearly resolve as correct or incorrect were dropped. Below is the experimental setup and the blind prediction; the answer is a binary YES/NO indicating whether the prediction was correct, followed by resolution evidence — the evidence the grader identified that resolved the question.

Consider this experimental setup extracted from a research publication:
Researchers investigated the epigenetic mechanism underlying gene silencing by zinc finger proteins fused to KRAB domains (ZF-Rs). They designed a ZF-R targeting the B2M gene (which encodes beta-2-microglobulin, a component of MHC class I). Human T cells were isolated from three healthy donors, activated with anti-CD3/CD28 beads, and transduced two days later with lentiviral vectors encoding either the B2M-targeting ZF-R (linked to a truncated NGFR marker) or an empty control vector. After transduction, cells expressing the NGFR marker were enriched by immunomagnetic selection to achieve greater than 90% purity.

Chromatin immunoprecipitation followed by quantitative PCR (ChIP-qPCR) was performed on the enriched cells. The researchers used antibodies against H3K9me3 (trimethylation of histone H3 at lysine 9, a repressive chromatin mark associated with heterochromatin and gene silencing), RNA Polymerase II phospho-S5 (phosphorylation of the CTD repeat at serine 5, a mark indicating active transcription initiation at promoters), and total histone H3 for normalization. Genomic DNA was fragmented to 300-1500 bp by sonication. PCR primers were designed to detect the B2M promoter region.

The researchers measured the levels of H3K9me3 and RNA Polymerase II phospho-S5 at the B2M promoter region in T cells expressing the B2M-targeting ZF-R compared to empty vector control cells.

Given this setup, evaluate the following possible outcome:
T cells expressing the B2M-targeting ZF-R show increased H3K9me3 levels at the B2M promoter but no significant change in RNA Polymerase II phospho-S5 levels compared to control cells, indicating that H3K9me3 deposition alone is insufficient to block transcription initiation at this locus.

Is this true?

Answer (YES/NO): NO